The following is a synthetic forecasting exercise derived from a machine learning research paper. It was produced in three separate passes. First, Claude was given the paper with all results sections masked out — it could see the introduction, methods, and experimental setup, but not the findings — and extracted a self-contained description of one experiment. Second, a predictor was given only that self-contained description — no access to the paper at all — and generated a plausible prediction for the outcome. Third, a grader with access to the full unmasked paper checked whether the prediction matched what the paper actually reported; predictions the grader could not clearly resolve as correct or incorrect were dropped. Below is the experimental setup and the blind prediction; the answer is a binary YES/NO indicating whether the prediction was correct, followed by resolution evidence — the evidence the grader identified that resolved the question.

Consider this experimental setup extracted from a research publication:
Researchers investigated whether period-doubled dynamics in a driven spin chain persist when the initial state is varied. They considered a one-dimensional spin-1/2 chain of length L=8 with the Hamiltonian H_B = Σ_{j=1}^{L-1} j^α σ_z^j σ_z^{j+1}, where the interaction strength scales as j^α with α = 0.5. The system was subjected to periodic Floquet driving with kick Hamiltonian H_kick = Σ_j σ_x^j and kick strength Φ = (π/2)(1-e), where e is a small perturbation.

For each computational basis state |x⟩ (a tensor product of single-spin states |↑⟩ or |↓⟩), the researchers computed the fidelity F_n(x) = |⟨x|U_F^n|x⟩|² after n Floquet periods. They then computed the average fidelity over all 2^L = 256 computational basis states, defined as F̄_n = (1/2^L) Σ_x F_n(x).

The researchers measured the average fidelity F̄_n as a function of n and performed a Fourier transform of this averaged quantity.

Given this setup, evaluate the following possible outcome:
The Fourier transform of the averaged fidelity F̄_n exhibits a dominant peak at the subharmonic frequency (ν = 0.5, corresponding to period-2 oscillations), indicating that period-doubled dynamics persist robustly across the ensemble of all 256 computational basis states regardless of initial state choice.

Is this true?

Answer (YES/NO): YES